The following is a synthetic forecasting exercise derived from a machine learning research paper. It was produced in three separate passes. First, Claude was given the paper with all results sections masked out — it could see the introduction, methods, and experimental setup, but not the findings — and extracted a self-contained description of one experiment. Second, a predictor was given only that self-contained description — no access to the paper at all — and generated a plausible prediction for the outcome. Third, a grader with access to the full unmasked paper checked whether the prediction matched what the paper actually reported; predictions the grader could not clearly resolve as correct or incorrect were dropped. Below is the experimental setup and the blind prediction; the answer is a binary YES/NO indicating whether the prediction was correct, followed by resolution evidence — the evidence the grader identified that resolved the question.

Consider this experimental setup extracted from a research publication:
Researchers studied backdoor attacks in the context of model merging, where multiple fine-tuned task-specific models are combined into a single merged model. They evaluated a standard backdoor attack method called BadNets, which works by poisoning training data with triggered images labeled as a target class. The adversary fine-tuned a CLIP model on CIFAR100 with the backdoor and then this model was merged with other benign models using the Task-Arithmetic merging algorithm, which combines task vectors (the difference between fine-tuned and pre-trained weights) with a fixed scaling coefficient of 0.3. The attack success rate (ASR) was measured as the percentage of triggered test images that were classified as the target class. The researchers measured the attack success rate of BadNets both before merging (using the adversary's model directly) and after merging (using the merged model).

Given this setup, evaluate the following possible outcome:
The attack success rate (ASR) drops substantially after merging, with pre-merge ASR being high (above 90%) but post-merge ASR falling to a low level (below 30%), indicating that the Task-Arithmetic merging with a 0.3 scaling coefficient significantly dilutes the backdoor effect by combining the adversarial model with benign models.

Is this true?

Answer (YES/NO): YES